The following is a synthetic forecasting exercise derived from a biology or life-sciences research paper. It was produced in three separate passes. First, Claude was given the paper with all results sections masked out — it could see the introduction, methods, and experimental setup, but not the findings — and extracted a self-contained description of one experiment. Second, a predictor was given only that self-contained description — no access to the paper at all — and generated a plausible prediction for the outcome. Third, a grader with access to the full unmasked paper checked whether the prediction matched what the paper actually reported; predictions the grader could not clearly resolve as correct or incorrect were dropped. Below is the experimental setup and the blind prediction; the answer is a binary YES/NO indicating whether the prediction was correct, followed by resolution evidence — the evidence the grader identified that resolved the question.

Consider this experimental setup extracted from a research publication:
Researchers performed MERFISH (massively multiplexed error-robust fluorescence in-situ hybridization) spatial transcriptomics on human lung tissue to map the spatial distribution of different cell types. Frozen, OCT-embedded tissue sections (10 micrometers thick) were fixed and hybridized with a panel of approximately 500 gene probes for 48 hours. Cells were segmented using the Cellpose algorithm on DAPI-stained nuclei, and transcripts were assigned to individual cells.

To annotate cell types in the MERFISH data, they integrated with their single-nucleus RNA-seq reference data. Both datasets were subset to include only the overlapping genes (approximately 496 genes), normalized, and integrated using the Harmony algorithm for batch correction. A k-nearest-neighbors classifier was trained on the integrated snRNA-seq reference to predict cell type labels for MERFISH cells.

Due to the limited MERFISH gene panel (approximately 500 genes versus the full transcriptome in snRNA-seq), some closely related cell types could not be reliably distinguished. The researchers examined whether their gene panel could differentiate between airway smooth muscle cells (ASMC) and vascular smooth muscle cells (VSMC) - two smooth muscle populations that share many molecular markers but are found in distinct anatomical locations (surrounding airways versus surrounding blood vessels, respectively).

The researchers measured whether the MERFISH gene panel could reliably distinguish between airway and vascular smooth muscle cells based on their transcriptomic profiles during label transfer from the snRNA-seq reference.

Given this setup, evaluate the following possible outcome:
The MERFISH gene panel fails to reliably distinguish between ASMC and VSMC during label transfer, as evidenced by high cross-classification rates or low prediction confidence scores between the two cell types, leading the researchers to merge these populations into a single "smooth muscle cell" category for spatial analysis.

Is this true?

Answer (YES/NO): YES